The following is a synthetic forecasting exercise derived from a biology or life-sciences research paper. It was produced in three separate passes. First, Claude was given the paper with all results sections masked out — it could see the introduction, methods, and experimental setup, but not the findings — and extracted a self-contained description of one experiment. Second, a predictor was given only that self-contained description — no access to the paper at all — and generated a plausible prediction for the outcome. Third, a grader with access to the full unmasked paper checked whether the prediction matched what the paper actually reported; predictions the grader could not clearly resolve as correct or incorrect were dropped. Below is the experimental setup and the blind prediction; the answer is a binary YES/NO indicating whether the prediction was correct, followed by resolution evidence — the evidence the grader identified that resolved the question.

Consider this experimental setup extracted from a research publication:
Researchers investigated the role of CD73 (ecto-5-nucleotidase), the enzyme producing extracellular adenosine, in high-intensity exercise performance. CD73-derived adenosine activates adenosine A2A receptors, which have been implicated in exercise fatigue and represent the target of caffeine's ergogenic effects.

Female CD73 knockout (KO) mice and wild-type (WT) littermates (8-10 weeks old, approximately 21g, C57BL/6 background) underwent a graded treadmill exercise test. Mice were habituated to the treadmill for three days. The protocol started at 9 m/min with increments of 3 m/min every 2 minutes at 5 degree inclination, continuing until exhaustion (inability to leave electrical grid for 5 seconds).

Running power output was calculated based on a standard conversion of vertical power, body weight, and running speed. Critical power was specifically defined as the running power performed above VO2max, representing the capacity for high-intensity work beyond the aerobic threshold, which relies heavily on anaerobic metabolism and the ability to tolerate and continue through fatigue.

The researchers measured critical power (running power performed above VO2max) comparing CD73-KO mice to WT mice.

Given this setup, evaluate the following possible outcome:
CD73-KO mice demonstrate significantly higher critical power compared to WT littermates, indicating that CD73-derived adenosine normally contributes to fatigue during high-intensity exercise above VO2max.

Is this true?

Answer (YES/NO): YES